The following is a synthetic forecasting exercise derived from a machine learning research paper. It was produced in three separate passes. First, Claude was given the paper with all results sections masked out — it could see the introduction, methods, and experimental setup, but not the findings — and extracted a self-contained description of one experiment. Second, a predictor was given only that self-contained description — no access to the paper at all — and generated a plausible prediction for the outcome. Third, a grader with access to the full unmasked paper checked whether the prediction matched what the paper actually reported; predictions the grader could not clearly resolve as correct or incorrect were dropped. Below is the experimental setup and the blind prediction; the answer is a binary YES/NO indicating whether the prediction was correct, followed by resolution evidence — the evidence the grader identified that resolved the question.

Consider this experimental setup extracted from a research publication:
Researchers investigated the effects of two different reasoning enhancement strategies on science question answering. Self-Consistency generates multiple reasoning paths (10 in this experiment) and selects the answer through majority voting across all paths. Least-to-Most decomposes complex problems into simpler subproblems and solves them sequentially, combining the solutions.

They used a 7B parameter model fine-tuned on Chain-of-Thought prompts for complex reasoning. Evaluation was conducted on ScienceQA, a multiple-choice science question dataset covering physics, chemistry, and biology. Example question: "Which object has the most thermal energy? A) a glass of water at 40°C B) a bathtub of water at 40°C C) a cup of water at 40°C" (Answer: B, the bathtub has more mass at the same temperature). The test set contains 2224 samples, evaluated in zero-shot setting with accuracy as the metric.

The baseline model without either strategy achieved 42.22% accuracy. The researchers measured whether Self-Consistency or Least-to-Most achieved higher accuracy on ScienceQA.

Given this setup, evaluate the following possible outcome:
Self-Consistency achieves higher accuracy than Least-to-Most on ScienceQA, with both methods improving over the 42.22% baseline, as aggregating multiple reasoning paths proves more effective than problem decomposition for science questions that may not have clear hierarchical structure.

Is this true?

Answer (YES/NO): YES